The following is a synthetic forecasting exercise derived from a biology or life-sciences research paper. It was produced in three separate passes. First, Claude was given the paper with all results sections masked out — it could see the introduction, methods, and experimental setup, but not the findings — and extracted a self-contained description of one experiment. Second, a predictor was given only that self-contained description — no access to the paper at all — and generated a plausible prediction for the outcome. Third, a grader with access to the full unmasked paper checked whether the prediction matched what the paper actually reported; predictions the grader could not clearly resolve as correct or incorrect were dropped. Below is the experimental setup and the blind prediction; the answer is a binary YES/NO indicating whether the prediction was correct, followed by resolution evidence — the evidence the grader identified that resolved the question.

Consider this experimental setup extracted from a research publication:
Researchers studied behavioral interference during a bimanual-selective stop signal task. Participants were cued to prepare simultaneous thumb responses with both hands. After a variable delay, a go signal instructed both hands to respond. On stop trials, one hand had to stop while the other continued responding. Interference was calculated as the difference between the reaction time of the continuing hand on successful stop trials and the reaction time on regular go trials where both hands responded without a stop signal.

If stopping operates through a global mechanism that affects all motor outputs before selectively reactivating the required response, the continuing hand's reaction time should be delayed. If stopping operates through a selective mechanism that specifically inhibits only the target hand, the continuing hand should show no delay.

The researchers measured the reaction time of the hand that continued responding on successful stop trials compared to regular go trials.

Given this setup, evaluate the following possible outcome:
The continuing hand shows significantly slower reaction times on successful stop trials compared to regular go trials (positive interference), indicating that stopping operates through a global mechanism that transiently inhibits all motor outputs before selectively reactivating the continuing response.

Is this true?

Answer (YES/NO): YES